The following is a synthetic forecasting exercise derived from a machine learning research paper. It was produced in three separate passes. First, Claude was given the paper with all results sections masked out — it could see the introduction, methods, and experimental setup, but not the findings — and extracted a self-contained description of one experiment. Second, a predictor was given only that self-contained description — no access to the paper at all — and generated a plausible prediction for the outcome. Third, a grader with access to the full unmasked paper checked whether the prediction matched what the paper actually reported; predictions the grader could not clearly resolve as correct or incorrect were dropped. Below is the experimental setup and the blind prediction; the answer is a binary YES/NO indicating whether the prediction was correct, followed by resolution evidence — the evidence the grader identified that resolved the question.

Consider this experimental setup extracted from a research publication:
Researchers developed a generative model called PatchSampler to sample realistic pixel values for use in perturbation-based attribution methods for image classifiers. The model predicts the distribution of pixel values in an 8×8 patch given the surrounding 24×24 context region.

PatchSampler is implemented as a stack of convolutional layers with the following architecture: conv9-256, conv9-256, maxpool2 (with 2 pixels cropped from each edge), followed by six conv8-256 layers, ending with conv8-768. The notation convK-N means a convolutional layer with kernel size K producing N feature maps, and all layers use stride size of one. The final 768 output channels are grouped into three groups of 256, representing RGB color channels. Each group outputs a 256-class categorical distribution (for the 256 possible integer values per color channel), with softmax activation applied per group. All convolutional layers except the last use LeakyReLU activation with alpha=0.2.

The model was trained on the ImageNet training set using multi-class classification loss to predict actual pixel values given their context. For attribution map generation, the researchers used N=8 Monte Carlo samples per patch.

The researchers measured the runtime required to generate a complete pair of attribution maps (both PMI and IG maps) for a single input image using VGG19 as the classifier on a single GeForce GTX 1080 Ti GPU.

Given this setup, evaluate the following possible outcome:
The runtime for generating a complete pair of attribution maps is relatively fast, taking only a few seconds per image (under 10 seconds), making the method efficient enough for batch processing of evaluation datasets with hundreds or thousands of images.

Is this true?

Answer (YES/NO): NO